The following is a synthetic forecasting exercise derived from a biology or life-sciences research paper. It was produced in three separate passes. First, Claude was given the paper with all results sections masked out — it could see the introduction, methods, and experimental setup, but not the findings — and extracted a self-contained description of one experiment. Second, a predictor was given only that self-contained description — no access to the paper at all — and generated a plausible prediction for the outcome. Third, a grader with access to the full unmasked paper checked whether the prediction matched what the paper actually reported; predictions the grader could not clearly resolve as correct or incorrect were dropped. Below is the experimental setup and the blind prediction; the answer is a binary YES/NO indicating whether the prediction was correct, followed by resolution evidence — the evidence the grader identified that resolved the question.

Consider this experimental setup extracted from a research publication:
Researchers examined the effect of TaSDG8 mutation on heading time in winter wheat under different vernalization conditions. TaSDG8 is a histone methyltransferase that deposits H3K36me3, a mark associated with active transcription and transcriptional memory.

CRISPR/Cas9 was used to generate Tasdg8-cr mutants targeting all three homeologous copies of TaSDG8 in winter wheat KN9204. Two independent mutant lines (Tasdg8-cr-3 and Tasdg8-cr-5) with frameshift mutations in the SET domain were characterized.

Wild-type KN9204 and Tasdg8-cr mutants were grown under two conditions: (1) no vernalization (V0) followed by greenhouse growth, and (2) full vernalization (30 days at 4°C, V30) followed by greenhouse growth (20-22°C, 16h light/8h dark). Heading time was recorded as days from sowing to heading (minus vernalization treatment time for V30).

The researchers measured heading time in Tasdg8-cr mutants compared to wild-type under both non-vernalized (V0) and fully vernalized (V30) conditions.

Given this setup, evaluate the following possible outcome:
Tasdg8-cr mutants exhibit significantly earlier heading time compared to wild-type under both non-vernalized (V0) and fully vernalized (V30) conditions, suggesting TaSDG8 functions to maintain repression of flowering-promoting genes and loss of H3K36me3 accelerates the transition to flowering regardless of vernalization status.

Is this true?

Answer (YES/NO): NO